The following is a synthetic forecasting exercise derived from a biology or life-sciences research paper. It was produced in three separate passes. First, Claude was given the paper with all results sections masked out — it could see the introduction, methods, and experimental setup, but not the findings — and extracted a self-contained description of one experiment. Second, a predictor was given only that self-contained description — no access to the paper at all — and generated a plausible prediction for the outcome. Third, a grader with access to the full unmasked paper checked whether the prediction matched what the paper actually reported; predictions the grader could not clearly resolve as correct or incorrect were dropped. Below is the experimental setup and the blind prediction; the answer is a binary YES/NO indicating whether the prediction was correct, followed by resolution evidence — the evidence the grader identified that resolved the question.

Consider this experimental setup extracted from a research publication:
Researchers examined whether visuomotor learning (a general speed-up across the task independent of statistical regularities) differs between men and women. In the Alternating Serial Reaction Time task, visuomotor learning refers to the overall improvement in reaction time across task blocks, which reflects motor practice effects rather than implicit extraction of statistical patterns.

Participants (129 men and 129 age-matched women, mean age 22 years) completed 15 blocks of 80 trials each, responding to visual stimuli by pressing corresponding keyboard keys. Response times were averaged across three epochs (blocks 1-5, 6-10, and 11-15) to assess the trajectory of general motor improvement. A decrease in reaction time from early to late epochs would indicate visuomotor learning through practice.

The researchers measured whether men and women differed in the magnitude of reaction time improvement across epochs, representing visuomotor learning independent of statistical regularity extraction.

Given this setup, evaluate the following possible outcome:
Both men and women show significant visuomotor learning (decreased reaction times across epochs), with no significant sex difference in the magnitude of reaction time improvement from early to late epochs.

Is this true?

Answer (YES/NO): NO